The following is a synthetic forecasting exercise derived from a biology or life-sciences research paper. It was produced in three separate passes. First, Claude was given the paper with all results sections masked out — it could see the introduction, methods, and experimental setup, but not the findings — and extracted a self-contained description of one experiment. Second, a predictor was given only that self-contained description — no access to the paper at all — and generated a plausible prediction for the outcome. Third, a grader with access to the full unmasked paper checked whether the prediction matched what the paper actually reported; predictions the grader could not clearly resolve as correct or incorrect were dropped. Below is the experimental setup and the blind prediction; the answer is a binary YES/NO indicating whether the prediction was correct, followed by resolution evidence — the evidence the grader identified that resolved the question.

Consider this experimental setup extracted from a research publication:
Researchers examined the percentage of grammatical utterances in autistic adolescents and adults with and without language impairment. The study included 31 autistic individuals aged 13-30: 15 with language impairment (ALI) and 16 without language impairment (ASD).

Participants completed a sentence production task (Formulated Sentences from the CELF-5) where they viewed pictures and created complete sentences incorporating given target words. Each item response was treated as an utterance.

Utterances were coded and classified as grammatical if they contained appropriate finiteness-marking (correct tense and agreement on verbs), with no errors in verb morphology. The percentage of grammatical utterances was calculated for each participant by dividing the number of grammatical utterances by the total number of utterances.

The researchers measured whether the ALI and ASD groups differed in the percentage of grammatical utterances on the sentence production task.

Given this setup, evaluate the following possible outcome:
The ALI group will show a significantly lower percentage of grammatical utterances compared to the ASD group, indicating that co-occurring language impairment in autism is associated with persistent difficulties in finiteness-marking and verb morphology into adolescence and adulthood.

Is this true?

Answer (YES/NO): YES